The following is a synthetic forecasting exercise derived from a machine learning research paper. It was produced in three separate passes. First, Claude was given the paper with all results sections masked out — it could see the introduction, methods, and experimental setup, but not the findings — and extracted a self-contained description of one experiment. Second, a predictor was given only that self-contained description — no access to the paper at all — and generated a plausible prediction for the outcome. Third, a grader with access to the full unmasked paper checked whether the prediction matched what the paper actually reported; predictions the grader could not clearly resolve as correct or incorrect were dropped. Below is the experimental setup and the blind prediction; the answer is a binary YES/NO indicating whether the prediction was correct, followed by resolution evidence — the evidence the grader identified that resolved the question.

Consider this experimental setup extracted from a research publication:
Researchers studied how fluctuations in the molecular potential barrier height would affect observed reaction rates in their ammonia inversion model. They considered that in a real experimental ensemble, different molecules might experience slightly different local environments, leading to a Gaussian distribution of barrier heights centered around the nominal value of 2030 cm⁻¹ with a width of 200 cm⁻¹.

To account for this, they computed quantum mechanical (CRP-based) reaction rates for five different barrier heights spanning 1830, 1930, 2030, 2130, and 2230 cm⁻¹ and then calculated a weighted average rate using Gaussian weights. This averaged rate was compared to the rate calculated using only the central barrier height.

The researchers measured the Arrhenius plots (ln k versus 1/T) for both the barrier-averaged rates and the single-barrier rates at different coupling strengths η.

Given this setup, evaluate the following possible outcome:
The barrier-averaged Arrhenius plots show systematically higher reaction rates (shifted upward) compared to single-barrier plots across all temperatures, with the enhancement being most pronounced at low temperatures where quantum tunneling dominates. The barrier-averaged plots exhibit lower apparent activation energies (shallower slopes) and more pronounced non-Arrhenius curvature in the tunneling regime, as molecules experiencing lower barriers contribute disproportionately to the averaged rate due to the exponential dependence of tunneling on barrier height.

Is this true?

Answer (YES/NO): NO